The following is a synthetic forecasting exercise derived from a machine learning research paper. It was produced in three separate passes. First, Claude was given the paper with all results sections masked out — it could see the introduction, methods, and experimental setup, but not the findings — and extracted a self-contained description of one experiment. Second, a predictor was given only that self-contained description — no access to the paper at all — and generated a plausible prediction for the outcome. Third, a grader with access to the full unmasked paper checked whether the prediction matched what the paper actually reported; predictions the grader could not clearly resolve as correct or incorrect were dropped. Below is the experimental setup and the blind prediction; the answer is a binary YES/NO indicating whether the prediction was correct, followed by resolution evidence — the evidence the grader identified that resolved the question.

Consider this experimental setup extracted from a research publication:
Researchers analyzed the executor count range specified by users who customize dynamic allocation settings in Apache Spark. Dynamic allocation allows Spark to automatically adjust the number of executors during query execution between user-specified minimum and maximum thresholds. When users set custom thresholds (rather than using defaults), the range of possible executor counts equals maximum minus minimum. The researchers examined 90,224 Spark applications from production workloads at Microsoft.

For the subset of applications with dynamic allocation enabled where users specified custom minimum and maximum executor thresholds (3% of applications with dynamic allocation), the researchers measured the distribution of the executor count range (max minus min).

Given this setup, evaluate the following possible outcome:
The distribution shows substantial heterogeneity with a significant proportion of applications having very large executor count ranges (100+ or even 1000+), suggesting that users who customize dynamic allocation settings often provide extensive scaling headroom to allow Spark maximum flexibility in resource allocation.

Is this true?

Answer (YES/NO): NO